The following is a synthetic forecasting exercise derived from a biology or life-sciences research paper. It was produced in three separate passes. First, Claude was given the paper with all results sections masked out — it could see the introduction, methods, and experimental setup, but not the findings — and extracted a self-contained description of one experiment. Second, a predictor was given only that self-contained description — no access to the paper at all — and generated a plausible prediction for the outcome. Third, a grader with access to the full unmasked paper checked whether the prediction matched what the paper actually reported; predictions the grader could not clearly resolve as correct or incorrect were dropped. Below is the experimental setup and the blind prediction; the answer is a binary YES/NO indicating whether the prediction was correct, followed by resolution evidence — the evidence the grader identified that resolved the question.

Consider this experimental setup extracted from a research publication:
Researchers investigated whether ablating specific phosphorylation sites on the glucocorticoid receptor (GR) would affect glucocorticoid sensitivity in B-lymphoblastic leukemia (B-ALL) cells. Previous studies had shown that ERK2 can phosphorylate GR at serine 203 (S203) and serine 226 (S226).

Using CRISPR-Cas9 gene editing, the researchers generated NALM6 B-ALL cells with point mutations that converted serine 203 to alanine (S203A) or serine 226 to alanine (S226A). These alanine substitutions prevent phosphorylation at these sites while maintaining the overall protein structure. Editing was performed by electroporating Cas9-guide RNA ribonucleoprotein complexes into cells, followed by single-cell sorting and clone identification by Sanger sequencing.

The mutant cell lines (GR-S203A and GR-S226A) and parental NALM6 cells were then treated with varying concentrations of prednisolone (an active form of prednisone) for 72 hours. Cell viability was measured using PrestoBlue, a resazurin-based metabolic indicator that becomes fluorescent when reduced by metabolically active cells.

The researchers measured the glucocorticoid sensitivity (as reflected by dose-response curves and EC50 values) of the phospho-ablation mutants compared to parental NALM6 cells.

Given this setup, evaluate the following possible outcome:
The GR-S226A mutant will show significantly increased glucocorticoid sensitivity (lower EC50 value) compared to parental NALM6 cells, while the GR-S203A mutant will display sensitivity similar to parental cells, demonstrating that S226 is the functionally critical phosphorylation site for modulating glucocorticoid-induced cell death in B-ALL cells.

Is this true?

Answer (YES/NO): NO